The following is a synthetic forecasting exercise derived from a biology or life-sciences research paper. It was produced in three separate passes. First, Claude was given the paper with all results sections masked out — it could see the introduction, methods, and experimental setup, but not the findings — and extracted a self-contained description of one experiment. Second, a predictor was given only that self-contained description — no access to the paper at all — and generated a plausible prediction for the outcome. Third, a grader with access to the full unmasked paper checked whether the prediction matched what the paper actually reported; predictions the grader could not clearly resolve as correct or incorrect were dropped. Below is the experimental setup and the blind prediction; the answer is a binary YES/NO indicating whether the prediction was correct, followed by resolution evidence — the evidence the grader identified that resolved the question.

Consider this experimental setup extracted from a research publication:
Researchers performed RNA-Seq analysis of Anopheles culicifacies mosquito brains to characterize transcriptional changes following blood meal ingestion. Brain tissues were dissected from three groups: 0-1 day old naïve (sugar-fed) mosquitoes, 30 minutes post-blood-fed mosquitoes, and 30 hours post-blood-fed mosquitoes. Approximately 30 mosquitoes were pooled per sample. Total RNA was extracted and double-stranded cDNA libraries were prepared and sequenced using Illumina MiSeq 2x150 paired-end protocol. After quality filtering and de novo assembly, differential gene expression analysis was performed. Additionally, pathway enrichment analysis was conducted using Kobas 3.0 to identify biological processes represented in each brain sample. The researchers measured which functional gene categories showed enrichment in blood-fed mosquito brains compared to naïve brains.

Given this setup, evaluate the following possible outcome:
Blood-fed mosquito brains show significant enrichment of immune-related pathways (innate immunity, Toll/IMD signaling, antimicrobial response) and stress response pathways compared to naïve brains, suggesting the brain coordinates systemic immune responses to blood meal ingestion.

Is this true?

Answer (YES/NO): NO